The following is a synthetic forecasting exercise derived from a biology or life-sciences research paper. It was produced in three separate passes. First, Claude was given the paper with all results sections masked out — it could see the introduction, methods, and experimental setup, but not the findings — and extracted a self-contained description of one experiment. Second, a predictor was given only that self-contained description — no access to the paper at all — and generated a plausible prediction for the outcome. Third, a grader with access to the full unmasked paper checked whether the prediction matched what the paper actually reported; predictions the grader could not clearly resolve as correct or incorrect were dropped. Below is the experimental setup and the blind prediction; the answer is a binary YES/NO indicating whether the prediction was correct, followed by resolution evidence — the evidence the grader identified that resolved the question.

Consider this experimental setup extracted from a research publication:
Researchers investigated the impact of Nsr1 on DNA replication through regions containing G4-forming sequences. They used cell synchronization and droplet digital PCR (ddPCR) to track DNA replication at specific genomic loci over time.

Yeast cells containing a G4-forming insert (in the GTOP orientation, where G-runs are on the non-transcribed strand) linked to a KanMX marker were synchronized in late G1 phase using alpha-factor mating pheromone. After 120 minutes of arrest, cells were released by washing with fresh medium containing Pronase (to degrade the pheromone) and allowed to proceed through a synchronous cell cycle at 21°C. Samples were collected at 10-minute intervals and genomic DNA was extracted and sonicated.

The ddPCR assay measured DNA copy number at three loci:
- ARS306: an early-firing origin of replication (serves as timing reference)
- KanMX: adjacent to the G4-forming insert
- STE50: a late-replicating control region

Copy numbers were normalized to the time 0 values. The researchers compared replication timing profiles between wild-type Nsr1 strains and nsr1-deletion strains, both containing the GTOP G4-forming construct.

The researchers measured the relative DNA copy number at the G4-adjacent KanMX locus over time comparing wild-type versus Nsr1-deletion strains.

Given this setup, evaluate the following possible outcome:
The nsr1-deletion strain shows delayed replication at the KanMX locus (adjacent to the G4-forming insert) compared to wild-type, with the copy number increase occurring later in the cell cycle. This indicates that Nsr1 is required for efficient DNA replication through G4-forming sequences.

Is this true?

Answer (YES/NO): NO